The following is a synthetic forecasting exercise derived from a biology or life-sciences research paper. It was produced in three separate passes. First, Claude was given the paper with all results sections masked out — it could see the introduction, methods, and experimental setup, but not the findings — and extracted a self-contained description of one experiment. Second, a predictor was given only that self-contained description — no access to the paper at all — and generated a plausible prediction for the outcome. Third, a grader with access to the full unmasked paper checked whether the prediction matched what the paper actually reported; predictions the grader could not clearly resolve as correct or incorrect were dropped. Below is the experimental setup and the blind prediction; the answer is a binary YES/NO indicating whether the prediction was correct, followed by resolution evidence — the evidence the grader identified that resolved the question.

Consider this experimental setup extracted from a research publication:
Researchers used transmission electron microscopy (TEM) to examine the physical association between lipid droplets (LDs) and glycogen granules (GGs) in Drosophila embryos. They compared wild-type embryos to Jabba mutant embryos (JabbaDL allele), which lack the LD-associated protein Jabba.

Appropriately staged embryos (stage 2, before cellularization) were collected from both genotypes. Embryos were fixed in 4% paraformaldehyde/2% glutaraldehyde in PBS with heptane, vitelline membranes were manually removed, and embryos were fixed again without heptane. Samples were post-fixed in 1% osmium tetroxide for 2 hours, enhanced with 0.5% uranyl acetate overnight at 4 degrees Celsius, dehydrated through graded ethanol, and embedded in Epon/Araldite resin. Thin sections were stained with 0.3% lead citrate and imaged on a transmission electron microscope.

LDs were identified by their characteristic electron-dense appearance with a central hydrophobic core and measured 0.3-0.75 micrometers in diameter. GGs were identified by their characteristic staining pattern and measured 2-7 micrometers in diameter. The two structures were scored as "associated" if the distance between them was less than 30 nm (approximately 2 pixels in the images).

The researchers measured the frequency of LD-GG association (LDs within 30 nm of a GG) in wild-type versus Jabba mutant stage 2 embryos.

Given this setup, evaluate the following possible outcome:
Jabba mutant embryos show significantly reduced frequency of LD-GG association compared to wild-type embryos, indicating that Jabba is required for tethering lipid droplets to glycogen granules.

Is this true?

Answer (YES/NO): NO